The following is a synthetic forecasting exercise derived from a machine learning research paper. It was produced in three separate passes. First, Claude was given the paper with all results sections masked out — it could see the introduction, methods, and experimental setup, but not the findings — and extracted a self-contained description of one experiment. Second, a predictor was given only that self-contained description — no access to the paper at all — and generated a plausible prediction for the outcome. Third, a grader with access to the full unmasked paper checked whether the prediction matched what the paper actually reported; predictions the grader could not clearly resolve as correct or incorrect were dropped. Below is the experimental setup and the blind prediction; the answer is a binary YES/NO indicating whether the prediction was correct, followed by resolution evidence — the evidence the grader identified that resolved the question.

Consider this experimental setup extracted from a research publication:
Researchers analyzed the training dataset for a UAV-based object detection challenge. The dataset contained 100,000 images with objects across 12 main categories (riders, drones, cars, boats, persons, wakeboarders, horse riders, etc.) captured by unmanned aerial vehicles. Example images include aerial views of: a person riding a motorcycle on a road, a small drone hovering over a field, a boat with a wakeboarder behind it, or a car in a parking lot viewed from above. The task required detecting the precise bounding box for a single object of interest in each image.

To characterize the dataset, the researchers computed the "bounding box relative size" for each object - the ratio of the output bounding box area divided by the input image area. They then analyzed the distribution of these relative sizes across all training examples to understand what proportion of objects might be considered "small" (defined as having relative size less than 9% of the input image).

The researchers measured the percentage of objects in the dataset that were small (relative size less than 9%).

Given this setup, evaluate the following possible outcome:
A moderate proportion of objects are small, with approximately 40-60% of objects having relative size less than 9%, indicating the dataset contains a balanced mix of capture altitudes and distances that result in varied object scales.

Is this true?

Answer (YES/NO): NO